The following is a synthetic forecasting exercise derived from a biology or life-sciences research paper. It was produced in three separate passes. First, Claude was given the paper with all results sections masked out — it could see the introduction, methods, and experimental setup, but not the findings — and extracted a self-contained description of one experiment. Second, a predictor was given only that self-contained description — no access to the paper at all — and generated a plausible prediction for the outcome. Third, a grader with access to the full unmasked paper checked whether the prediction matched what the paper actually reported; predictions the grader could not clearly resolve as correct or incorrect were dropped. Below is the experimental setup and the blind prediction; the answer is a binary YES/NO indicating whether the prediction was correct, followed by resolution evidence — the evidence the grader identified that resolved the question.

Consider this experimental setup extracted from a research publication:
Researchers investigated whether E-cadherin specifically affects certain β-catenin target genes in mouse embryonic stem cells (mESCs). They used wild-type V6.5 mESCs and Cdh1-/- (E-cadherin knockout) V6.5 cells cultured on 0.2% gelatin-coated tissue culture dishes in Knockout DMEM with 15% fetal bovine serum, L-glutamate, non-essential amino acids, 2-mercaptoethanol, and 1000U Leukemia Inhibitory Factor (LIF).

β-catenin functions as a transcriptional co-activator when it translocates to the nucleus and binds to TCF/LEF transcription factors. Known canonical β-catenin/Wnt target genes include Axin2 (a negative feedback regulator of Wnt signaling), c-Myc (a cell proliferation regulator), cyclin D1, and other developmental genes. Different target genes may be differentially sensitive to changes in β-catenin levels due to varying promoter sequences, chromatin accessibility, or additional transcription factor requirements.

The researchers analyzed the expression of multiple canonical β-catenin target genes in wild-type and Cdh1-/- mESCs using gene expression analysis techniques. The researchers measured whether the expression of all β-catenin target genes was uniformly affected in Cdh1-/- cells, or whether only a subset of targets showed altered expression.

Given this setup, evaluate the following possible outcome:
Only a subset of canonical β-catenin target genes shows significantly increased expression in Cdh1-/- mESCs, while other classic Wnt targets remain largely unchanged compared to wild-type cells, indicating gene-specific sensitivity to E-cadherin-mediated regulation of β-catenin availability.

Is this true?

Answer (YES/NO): NO